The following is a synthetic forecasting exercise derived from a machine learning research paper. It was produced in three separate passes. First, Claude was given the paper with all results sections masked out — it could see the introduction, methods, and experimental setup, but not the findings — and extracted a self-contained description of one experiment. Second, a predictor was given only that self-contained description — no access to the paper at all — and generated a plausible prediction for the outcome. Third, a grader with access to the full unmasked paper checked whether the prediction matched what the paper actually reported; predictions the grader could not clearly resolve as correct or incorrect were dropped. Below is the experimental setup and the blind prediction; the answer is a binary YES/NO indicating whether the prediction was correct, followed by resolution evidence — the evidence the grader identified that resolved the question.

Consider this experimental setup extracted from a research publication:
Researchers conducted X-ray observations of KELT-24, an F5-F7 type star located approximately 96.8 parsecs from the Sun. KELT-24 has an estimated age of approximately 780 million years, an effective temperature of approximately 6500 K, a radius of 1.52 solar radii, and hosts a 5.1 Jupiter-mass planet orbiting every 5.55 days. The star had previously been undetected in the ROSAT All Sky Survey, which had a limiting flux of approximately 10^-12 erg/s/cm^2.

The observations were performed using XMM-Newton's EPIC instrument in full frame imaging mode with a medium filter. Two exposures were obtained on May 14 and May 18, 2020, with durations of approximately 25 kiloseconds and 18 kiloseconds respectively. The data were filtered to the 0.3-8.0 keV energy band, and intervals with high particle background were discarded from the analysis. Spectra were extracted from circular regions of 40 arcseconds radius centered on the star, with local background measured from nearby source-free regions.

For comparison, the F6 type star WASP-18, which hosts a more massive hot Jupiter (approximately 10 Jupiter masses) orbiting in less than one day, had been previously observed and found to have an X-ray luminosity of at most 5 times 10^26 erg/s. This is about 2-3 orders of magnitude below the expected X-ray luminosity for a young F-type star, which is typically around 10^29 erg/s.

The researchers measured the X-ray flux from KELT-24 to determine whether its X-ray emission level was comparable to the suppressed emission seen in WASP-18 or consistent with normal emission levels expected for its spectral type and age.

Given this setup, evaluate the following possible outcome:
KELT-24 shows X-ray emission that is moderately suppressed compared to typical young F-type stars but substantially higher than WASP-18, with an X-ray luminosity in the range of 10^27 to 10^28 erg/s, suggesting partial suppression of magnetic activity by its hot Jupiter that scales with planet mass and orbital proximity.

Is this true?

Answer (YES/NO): NO